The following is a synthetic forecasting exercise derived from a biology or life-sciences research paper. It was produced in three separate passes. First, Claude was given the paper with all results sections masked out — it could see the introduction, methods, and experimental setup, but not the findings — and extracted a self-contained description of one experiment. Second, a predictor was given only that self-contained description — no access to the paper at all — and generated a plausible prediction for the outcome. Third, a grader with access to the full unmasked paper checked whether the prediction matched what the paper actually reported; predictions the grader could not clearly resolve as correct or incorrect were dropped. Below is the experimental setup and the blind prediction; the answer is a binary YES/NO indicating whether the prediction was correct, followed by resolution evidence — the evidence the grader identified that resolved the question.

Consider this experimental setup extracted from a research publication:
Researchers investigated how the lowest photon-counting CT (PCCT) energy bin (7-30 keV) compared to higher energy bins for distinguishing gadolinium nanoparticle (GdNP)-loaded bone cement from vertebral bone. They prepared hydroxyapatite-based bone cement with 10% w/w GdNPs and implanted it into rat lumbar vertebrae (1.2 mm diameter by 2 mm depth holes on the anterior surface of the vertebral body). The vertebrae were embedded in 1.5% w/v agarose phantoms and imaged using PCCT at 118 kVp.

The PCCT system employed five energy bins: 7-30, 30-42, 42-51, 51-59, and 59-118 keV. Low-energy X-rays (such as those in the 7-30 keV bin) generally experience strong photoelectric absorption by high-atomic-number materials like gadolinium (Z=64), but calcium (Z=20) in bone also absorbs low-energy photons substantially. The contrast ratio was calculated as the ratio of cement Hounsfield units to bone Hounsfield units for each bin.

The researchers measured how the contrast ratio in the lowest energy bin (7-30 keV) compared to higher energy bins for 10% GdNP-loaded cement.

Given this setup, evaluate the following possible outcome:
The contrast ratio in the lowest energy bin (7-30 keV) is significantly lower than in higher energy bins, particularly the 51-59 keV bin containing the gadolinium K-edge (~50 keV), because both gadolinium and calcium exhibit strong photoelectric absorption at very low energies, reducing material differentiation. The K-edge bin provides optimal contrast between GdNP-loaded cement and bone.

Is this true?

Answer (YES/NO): NO